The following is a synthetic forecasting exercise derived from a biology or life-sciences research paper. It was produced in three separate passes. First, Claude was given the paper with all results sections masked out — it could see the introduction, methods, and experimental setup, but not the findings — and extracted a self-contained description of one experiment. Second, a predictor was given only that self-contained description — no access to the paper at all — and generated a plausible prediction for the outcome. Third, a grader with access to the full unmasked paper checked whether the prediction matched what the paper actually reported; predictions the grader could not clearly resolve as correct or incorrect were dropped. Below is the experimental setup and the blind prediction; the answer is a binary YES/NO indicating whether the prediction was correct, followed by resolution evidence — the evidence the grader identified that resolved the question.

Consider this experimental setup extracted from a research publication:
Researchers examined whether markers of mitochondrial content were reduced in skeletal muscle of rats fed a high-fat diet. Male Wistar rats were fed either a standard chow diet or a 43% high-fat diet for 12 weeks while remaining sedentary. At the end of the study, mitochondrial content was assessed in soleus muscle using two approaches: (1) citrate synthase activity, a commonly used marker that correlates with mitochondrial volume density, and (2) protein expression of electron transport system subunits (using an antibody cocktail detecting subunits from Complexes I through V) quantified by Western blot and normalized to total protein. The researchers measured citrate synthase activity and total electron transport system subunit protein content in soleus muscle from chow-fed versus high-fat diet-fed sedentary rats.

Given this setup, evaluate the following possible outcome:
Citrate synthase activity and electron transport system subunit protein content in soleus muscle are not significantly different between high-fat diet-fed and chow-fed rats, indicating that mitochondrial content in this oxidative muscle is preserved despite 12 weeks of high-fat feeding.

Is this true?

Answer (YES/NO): NO